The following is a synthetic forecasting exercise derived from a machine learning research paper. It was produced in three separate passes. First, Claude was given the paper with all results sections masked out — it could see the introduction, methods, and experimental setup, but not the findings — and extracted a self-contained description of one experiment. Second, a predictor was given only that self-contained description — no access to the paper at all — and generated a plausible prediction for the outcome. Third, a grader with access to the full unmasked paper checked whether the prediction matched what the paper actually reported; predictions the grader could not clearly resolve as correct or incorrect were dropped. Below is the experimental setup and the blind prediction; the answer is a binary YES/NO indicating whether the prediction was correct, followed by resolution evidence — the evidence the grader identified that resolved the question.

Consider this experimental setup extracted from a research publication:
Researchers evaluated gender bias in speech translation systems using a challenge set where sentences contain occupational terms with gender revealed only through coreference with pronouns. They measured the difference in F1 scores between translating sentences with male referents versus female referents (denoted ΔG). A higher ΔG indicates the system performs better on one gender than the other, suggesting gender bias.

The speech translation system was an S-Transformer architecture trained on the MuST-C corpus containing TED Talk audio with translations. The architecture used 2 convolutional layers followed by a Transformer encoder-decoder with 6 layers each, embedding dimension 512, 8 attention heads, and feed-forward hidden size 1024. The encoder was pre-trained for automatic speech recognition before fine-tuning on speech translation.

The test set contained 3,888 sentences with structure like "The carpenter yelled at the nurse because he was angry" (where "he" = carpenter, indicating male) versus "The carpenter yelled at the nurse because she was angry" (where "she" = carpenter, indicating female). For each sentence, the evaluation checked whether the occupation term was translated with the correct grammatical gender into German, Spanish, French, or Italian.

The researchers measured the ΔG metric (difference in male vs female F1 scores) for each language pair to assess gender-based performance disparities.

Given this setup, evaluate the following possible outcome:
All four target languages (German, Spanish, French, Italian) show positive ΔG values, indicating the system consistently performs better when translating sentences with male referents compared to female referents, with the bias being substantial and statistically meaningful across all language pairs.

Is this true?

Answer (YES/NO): NO